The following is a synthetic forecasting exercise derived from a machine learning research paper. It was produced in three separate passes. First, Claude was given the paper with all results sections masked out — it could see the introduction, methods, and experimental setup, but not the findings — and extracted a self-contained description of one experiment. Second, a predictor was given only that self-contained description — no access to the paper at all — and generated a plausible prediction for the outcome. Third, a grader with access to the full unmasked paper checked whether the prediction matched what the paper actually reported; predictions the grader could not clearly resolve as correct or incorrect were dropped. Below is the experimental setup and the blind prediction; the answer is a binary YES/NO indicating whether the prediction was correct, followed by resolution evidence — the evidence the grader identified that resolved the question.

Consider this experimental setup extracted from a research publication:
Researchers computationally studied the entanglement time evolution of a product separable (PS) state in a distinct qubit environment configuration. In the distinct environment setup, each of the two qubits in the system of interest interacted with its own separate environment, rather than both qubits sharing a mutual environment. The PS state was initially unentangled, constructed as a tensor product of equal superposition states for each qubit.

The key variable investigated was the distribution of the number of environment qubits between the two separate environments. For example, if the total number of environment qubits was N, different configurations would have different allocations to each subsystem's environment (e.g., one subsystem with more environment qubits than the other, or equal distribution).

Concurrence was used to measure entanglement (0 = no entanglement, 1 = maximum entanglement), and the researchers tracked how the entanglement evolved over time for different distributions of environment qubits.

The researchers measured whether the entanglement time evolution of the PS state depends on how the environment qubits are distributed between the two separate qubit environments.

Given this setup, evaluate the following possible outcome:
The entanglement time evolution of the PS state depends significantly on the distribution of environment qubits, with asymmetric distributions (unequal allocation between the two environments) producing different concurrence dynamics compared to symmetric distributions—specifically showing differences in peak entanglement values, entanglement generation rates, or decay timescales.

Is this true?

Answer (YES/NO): YES